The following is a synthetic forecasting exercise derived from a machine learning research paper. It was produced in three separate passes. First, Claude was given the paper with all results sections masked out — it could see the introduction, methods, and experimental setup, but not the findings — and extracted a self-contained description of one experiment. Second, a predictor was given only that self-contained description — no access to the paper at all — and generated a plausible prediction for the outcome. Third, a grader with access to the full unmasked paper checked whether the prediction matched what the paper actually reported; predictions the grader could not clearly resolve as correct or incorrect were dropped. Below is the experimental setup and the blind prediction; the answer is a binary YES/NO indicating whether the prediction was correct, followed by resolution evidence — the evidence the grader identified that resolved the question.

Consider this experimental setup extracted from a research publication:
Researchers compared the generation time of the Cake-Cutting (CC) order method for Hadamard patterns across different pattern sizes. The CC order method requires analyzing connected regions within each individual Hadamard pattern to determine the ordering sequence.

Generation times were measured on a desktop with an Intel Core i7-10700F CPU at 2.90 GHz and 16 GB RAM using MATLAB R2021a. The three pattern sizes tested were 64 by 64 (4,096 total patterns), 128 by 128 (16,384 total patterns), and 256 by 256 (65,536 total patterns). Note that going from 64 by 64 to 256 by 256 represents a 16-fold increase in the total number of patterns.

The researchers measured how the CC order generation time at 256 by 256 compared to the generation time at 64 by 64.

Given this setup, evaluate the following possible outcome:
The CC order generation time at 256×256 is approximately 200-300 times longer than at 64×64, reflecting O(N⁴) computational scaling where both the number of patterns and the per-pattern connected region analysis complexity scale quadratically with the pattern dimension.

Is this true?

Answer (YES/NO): YES